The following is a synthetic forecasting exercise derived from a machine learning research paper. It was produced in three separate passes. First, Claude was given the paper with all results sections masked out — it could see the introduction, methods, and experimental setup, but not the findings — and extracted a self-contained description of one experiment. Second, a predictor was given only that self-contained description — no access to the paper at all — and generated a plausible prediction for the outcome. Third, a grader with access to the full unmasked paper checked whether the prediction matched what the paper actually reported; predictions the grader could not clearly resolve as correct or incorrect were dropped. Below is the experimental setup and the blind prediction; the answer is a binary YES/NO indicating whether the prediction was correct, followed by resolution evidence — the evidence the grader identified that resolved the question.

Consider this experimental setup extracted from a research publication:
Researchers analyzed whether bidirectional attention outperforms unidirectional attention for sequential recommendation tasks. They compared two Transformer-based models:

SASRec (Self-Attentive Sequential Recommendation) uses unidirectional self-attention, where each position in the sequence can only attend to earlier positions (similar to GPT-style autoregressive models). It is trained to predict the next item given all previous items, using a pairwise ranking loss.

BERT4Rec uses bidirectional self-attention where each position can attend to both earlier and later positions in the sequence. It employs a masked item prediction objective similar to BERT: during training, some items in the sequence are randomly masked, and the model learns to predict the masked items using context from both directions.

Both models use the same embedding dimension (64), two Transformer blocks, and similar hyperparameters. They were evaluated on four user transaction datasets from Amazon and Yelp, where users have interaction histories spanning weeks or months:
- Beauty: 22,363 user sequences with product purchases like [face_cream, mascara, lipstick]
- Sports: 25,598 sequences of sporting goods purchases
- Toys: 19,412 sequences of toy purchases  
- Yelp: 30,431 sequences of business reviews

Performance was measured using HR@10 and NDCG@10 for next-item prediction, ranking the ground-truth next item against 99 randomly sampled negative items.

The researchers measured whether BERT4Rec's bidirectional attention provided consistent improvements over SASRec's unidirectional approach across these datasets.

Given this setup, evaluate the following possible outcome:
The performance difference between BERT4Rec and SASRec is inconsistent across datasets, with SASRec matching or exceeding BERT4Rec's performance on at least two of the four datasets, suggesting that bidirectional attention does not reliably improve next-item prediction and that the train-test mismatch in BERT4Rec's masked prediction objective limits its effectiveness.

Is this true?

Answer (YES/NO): YES